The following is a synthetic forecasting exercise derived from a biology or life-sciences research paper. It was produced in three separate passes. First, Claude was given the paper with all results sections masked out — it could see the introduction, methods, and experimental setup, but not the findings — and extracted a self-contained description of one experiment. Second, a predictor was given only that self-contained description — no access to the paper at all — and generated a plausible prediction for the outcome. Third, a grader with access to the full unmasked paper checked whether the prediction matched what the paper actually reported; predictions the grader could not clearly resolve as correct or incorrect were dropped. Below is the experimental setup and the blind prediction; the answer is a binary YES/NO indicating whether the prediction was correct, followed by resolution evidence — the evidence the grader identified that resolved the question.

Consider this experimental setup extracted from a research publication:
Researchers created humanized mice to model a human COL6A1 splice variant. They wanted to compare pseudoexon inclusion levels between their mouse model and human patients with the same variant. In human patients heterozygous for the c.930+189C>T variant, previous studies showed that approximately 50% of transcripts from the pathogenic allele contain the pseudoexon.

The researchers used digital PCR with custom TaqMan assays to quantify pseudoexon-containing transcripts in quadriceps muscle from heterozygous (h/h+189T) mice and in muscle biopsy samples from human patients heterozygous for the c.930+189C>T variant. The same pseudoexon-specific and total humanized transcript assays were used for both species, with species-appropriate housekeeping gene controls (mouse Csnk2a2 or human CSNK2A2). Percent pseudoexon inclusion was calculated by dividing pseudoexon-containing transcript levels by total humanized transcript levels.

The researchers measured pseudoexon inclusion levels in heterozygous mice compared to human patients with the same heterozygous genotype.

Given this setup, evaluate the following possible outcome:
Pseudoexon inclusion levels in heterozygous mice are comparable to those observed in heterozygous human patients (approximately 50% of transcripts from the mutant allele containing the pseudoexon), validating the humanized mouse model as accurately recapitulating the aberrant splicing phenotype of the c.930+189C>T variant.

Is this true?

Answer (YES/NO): NO